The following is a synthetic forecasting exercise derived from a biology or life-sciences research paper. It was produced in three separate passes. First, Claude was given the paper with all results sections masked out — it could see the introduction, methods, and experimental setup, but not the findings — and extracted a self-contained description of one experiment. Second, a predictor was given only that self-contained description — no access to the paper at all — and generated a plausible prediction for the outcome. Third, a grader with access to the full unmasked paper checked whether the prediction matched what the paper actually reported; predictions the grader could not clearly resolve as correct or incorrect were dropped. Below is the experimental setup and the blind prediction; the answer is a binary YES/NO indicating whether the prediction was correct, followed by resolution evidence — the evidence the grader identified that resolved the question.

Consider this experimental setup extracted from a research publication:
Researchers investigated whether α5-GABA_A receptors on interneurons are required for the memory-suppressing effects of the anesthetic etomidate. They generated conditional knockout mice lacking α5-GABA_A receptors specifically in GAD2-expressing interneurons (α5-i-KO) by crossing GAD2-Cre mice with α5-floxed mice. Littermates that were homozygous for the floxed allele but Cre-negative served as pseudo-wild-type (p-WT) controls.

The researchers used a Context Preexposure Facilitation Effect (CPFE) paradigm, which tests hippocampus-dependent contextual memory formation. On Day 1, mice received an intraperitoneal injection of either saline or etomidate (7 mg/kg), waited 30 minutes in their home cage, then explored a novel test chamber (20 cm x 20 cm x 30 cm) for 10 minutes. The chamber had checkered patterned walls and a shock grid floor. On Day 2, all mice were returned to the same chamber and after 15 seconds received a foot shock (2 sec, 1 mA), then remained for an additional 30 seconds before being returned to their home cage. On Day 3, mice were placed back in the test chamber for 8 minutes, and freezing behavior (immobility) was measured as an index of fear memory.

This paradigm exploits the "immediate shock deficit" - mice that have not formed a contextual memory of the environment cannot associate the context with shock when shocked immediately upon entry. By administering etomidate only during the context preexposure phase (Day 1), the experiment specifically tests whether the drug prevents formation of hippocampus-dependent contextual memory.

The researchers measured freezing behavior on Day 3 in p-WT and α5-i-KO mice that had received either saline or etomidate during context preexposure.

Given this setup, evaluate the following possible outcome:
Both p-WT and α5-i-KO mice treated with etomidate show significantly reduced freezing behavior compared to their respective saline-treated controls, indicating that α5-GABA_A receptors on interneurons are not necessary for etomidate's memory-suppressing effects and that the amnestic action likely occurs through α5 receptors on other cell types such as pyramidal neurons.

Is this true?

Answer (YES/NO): NO